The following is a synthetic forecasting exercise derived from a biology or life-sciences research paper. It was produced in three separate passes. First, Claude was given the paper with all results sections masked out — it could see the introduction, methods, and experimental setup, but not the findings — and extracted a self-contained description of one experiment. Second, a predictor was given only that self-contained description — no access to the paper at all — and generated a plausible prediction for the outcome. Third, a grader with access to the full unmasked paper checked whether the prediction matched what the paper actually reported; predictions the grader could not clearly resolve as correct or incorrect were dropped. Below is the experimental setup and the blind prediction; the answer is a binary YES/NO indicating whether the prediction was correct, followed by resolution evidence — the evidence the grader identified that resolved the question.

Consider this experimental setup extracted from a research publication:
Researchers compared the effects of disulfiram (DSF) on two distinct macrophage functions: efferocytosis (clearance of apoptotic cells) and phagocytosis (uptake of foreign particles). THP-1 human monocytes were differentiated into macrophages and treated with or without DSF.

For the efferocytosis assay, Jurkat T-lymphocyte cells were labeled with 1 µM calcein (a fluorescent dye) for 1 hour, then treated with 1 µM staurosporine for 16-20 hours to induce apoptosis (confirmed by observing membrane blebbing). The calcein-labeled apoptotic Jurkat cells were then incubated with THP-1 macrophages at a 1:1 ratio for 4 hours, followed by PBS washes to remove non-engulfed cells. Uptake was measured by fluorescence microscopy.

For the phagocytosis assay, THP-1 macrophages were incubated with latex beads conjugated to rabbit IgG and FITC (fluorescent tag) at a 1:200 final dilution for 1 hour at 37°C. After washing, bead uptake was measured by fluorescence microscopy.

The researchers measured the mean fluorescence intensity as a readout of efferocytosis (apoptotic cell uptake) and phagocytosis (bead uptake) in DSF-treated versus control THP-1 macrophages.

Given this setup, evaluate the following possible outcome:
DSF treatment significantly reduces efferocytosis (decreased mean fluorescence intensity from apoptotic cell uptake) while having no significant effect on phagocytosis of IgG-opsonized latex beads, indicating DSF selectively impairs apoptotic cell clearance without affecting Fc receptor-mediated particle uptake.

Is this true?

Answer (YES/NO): NO